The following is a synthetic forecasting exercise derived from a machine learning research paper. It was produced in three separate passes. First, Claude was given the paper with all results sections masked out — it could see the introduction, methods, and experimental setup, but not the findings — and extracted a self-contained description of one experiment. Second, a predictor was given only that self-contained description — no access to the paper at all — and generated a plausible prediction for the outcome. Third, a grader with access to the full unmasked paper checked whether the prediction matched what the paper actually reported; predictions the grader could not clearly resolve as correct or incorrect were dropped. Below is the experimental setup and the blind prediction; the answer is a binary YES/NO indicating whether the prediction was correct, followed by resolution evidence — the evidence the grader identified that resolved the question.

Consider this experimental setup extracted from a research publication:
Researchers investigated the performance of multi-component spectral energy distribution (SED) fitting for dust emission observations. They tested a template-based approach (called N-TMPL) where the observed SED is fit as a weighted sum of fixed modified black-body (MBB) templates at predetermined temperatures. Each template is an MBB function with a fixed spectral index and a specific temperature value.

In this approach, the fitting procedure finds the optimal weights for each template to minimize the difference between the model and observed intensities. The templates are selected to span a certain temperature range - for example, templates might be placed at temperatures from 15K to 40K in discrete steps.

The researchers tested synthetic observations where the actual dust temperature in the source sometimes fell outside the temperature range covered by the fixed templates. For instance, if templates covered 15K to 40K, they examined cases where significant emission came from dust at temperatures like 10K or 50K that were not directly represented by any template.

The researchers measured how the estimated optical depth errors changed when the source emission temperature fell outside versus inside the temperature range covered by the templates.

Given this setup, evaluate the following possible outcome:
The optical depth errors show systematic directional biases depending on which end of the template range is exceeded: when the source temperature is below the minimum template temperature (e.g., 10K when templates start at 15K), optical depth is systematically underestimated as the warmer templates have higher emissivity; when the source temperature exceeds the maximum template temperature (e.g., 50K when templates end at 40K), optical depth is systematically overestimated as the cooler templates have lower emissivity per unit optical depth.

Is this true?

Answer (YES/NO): NO